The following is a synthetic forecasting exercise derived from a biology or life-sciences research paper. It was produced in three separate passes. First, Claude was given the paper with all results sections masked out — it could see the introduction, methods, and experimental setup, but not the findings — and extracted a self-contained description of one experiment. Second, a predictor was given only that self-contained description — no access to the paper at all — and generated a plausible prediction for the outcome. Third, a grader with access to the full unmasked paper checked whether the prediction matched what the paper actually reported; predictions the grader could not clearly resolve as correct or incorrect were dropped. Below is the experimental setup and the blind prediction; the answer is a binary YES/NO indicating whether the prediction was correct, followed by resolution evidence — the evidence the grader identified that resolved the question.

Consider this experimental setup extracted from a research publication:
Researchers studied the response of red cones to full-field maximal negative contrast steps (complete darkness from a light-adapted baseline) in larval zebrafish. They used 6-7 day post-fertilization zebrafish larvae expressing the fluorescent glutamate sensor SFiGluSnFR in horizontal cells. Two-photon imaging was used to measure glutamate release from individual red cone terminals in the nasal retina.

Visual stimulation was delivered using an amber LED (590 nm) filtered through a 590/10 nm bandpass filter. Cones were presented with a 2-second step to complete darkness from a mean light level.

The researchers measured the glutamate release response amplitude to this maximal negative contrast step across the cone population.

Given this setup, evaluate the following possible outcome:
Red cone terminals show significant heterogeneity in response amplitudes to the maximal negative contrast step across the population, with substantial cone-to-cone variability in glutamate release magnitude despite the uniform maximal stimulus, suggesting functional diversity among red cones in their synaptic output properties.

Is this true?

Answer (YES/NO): YES